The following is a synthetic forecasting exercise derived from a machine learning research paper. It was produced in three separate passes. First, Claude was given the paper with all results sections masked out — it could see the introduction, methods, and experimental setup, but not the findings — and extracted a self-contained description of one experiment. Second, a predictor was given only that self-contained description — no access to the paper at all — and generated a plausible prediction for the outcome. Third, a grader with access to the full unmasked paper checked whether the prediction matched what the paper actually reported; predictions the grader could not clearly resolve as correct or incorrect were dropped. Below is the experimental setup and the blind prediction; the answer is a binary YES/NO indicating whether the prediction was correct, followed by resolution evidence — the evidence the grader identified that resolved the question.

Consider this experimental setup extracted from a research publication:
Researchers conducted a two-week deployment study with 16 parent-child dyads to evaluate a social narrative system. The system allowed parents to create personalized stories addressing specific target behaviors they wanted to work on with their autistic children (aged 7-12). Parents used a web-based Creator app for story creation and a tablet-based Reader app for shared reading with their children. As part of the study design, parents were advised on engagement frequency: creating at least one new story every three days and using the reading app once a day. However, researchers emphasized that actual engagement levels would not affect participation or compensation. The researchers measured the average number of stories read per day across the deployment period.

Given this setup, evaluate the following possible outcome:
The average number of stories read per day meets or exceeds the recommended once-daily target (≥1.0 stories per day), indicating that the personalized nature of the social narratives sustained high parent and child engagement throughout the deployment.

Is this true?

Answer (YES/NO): YES